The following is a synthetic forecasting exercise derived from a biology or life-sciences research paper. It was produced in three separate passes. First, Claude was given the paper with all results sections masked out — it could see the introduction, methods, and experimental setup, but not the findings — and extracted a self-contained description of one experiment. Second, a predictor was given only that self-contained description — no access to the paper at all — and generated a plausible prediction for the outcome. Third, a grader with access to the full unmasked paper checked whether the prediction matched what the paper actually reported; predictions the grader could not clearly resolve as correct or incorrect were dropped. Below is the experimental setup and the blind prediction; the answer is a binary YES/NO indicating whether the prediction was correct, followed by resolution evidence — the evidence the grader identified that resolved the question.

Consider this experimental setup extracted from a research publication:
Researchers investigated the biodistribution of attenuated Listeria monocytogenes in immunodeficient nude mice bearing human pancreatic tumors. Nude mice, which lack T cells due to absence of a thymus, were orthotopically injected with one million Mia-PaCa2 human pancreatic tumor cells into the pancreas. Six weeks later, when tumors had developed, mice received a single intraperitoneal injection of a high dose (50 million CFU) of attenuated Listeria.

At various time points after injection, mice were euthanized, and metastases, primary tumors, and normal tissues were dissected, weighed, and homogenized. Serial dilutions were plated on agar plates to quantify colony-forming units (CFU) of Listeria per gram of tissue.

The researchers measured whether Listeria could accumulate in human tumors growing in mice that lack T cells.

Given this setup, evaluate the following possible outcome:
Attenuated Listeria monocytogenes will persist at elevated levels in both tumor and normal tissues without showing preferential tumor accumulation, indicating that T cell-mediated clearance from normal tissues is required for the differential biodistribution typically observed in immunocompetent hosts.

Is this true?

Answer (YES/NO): NO